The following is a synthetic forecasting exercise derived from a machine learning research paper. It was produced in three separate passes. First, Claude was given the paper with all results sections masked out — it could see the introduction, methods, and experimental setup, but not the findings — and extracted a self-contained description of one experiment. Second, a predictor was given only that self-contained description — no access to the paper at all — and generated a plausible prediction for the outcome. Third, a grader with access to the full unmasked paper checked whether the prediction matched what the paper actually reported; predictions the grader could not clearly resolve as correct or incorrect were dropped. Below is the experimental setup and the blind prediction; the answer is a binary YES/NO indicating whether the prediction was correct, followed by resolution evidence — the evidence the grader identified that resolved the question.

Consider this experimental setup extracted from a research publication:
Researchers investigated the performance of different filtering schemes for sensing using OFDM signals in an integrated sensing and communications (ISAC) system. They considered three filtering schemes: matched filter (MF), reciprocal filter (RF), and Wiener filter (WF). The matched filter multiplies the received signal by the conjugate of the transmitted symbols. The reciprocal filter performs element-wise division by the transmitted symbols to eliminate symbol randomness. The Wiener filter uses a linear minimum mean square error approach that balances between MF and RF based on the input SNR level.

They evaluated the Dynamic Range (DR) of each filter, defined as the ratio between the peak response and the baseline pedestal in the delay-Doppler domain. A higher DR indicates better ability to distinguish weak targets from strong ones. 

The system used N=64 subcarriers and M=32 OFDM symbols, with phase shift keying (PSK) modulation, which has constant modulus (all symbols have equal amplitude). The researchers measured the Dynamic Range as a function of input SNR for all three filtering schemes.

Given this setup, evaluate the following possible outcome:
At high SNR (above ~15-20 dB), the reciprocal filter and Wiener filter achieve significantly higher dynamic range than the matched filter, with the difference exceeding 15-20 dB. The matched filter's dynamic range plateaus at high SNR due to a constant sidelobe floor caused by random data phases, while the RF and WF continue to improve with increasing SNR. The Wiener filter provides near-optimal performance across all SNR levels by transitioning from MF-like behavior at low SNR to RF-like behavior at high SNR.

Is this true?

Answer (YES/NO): NO